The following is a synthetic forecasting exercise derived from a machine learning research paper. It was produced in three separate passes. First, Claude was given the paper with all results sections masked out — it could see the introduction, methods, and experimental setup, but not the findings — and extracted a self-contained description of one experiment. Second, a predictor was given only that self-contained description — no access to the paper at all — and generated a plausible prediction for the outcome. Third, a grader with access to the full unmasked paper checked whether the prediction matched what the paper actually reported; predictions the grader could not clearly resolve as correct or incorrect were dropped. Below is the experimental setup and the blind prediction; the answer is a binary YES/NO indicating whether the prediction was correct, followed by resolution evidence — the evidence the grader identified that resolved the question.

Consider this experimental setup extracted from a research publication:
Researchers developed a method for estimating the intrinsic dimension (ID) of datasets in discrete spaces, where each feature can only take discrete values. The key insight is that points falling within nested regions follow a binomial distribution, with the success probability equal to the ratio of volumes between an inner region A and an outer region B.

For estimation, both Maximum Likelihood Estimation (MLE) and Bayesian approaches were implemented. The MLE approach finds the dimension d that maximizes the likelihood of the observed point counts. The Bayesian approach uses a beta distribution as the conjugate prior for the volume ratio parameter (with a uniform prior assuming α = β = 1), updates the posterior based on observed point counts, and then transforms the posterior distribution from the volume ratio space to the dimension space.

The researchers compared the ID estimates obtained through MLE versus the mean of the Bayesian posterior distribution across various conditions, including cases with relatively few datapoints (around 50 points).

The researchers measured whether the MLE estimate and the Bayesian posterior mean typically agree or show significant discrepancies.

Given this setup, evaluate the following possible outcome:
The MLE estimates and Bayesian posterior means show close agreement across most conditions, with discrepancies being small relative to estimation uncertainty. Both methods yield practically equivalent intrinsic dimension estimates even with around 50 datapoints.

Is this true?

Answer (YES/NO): YES